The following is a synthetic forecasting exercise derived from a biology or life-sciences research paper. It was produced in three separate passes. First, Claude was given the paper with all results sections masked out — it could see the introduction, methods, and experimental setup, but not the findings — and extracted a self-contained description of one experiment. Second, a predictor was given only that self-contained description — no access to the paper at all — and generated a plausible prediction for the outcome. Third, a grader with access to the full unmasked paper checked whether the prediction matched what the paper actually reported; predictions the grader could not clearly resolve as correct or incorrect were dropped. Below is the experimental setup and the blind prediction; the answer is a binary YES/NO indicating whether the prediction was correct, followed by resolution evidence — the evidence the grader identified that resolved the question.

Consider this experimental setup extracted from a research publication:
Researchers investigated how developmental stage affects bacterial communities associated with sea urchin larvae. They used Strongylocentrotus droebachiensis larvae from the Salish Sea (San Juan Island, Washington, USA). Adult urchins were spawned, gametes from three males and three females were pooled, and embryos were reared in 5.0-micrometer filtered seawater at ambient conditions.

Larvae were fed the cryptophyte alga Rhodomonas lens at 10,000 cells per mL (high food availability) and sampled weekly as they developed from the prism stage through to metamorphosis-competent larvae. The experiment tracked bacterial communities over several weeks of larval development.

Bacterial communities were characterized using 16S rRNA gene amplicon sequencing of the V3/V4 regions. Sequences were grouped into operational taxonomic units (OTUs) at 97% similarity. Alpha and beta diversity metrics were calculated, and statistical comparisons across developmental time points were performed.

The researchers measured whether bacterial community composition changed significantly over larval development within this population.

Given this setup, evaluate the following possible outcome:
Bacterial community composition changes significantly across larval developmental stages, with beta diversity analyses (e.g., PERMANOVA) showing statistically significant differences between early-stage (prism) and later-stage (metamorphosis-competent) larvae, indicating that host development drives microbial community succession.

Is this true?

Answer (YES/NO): YES